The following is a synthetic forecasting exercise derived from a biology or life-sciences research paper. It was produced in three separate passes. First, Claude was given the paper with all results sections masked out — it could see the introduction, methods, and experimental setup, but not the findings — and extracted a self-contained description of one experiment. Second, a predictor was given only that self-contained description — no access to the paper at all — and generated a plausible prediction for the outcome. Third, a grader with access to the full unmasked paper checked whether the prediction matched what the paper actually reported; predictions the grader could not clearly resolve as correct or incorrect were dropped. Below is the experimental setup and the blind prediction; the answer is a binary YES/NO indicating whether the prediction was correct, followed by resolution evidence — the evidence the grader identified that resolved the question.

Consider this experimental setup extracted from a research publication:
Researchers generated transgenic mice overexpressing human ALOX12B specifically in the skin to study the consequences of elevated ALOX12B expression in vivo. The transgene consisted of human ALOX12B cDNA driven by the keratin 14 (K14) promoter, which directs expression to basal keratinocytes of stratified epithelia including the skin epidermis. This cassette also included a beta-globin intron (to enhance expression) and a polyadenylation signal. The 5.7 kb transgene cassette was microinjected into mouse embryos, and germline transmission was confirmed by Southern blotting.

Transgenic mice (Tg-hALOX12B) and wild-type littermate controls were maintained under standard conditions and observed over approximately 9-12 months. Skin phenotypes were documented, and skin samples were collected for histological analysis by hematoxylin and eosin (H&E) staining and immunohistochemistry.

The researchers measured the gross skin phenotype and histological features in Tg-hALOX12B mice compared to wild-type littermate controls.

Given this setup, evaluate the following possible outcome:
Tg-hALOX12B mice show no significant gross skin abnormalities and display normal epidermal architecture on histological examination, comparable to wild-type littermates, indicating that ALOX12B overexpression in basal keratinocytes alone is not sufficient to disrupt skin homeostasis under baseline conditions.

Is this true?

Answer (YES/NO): NO